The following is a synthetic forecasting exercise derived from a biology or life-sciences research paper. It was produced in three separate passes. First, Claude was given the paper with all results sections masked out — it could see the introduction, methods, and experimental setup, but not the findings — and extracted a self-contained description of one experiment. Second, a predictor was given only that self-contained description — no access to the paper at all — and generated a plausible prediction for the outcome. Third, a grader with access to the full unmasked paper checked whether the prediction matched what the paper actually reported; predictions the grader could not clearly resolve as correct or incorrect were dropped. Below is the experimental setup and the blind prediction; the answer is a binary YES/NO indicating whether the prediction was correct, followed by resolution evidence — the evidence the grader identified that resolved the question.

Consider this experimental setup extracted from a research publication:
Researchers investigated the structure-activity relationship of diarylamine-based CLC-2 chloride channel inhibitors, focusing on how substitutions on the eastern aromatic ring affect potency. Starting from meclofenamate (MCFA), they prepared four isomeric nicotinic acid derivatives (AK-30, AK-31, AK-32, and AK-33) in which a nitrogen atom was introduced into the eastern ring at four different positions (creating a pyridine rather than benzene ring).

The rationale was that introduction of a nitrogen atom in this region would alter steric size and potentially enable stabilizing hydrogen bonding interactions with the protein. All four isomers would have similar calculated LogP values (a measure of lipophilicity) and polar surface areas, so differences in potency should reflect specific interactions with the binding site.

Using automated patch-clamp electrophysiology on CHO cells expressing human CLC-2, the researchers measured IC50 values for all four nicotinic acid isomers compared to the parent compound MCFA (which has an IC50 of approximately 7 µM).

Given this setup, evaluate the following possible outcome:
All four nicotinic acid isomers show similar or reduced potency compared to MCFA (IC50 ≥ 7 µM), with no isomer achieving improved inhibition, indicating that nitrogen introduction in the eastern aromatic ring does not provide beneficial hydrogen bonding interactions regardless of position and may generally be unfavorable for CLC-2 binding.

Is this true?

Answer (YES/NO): NO